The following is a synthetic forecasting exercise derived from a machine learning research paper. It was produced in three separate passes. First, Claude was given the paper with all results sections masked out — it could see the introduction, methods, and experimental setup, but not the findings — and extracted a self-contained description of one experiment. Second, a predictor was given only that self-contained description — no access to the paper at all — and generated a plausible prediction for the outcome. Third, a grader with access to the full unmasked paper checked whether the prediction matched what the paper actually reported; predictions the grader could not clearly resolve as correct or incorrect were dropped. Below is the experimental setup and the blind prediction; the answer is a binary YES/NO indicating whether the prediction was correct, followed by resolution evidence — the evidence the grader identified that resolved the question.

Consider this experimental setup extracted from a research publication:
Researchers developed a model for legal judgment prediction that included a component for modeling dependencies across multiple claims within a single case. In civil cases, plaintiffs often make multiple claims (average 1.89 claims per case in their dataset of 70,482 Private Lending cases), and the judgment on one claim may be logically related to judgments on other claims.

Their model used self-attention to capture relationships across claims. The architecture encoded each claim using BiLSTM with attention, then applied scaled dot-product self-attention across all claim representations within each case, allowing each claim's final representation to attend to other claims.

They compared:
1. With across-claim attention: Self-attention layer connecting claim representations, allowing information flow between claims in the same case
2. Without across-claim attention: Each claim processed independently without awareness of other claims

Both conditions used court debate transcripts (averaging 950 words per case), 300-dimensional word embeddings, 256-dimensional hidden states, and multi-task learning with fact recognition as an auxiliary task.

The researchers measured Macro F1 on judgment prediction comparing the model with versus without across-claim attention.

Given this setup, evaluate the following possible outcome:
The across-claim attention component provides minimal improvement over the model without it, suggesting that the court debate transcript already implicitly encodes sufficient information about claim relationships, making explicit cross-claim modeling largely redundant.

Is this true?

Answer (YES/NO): NO